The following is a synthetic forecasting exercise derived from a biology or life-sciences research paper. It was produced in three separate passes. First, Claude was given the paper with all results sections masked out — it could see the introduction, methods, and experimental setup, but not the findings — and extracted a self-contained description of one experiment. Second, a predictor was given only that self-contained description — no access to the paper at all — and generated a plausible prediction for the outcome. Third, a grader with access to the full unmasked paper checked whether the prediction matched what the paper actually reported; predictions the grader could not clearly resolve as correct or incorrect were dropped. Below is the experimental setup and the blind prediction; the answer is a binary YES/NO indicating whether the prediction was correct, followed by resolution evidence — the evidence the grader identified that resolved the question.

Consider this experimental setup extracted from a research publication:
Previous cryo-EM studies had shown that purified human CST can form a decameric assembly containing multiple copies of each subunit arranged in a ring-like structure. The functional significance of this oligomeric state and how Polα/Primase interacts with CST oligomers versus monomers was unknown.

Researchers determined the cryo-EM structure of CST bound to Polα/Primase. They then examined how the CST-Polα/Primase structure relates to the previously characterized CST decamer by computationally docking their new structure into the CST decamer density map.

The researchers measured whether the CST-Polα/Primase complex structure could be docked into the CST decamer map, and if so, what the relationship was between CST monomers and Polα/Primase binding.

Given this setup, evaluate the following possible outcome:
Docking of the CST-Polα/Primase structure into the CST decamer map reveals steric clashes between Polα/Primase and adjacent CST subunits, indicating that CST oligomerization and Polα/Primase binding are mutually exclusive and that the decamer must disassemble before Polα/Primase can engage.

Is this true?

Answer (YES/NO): YES